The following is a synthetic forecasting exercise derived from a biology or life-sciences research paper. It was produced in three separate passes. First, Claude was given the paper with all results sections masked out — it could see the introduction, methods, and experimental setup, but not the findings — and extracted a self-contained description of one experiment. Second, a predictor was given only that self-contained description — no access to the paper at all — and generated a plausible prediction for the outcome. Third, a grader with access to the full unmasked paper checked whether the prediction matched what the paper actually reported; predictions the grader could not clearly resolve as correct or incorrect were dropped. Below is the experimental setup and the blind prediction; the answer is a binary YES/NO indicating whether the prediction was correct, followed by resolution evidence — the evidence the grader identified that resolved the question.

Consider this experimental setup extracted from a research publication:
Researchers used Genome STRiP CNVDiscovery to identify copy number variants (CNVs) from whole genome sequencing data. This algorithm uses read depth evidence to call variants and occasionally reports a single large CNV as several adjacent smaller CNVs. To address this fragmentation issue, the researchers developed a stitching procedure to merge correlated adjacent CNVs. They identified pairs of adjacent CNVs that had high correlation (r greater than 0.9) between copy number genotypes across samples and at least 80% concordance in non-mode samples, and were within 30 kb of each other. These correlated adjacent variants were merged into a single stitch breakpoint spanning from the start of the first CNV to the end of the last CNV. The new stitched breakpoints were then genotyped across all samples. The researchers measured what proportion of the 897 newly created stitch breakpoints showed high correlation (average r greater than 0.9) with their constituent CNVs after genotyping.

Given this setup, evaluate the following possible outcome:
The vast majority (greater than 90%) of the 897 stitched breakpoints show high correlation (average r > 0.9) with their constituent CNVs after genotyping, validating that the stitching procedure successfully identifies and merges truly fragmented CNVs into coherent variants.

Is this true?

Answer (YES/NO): YES